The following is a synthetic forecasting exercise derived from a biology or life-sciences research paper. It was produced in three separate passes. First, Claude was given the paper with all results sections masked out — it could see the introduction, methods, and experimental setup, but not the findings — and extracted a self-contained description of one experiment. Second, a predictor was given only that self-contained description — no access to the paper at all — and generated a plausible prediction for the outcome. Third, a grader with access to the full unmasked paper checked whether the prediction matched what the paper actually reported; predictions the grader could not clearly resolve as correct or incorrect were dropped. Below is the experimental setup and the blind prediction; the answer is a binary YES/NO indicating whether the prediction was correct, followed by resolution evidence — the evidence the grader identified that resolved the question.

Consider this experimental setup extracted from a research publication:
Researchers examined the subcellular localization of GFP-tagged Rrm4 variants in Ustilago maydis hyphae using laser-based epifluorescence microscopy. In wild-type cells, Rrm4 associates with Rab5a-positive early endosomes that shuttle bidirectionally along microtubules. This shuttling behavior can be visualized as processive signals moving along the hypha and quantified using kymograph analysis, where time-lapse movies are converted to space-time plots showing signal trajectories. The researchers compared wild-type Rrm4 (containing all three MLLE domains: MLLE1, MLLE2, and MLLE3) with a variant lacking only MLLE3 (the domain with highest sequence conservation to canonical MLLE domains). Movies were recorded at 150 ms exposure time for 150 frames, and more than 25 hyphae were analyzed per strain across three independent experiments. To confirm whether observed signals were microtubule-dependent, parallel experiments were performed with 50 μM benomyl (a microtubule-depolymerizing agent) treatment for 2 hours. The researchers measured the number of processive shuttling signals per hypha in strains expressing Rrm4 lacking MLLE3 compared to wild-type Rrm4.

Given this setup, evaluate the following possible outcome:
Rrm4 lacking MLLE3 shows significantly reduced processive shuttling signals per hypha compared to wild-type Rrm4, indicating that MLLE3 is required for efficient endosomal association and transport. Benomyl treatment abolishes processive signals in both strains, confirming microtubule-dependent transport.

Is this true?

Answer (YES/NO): YES